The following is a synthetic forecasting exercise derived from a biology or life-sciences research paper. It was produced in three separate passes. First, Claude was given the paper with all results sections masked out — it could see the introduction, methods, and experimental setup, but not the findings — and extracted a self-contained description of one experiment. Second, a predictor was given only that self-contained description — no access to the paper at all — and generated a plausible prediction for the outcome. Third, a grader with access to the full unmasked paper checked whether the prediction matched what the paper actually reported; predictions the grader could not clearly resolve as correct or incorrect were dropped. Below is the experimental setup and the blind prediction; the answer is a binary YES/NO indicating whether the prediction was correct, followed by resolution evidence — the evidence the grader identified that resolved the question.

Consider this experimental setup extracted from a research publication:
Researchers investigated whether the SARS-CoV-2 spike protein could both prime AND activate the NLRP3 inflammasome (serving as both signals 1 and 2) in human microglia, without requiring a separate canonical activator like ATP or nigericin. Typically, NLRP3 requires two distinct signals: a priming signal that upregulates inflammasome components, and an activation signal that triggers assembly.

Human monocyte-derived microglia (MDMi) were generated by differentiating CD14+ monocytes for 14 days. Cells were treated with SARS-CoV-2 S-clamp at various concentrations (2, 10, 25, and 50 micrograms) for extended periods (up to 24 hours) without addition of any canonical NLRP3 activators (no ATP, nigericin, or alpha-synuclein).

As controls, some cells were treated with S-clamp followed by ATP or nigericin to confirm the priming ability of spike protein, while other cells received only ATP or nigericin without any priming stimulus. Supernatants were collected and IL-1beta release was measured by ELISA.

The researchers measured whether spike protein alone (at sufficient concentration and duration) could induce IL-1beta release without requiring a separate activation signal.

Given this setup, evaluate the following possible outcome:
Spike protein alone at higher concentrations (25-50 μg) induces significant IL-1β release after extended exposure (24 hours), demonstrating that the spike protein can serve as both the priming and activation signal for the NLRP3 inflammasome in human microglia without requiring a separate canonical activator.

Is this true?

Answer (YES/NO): YES